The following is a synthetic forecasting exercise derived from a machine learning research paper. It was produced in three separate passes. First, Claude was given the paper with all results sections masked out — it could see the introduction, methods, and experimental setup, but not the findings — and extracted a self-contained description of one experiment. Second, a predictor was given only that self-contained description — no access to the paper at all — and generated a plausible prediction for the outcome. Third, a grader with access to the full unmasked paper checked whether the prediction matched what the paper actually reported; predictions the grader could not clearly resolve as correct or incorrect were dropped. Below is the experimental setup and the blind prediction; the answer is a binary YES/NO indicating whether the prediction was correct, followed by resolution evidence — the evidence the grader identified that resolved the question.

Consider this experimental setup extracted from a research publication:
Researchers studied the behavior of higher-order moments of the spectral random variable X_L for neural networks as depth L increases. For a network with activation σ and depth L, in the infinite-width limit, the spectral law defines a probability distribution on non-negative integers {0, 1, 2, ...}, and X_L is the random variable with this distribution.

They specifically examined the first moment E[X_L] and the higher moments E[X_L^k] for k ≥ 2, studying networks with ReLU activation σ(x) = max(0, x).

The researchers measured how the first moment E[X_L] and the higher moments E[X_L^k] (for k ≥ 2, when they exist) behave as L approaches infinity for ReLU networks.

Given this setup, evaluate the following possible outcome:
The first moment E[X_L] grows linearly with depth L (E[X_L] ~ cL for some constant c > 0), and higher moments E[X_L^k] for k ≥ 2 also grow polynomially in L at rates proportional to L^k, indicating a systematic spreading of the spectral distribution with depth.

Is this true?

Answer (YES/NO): NO